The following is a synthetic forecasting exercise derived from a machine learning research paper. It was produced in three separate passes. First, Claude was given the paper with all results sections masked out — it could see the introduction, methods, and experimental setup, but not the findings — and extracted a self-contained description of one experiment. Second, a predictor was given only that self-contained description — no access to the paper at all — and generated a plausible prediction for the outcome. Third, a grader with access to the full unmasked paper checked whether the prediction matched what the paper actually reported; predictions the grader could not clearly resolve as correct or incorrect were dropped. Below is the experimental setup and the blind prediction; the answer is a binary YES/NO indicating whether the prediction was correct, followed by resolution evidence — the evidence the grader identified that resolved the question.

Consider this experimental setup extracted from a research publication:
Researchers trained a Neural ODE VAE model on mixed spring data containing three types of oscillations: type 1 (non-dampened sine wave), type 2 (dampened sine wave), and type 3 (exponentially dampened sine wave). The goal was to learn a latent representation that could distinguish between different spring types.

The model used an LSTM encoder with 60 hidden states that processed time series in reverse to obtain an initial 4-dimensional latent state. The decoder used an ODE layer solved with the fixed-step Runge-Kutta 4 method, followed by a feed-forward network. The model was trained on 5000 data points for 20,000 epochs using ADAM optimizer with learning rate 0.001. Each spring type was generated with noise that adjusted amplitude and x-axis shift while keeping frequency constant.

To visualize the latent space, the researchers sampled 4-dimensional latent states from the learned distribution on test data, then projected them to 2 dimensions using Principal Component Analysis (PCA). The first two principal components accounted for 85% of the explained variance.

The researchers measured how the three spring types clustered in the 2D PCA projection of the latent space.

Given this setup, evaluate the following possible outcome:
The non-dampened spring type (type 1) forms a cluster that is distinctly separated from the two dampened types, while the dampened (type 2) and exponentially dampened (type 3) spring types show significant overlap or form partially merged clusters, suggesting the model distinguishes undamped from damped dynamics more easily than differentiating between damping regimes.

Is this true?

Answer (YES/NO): NO